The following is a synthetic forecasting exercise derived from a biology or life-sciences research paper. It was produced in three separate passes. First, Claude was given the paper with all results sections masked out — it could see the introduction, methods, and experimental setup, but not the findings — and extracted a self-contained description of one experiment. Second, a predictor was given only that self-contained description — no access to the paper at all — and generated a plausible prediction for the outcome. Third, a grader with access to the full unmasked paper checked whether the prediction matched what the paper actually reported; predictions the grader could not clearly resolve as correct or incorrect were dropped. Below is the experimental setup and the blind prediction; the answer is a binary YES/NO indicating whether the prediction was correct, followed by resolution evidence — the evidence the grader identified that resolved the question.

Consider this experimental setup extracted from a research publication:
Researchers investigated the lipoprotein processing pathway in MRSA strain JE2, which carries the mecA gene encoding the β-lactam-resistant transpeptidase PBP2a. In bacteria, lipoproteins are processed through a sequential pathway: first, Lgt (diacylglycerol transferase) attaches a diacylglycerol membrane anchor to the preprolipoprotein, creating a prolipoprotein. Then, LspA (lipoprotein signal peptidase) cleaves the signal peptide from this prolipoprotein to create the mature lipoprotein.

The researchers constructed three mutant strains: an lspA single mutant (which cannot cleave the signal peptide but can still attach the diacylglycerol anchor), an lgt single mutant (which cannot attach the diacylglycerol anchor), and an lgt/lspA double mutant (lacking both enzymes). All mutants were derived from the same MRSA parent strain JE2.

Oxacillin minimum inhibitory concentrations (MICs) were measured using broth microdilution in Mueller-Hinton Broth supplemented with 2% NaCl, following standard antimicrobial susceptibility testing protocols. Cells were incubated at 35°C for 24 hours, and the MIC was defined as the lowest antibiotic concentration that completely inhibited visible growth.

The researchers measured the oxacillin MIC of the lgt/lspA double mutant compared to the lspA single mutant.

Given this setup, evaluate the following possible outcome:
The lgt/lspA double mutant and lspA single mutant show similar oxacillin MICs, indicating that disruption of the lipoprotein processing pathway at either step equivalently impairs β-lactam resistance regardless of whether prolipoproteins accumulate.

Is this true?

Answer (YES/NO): NO